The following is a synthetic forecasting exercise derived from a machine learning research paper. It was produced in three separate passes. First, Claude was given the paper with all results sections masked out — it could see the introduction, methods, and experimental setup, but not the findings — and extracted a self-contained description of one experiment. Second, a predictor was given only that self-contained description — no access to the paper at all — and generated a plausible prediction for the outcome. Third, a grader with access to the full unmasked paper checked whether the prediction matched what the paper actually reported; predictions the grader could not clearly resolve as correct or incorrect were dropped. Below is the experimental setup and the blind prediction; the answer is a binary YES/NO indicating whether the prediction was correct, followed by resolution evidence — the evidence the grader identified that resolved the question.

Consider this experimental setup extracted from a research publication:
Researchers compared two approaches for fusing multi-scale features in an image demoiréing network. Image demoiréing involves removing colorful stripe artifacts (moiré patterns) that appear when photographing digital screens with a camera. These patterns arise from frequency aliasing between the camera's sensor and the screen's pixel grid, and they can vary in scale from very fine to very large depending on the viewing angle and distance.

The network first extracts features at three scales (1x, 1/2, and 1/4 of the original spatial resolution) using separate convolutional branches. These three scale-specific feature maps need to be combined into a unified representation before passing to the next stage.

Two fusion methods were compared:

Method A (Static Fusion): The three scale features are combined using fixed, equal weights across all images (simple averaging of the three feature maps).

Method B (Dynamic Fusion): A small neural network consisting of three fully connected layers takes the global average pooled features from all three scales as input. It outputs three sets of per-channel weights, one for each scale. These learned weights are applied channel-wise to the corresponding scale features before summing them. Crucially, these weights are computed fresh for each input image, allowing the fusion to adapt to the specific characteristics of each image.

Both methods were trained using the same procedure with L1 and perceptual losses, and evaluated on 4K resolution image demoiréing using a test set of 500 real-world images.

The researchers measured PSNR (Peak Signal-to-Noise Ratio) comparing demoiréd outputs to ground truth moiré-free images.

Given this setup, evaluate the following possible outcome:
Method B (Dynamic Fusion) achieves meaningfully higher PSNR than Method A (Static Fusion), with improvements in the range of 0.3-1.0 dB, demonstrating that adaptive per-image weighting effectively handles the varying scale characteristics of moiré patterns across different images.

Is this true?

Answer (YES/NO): YES